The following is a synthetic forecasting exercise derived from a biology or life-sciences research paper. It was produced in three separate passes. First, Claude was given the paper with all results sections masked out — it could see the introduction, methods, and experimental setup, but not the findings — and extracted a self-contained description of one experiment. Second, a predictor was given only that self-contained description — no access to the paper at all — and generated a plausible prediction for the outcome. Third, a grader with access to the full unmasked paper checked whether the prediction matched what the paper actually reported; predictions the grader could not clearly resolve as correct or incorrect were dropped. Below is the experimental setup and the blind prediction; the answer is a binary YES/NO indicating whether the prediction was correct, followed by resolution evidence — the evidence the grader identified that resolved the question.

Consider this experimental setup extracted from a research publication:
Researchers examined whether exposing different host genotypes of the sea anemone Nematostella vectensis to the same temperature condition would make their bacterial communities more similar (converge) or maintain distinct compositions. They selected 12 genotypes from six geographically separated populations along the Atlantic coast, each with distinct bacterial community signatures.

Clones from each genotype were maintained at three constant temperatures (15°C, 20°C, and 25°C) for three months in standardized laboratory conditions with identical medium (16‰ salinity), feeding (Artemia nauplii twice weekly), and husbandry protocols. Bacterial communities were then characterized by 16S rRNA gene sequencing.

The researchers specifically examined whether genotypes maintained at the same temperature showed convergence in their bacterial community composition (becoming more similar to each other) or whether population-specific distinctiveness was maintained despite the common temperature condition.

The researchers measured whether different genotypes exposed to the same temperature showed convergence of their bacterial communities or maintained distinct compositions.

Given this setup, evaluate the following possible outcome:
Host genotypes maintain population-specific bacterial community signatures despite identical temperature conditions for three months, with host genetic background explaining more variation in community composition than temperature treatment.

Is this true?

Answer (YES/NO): NO